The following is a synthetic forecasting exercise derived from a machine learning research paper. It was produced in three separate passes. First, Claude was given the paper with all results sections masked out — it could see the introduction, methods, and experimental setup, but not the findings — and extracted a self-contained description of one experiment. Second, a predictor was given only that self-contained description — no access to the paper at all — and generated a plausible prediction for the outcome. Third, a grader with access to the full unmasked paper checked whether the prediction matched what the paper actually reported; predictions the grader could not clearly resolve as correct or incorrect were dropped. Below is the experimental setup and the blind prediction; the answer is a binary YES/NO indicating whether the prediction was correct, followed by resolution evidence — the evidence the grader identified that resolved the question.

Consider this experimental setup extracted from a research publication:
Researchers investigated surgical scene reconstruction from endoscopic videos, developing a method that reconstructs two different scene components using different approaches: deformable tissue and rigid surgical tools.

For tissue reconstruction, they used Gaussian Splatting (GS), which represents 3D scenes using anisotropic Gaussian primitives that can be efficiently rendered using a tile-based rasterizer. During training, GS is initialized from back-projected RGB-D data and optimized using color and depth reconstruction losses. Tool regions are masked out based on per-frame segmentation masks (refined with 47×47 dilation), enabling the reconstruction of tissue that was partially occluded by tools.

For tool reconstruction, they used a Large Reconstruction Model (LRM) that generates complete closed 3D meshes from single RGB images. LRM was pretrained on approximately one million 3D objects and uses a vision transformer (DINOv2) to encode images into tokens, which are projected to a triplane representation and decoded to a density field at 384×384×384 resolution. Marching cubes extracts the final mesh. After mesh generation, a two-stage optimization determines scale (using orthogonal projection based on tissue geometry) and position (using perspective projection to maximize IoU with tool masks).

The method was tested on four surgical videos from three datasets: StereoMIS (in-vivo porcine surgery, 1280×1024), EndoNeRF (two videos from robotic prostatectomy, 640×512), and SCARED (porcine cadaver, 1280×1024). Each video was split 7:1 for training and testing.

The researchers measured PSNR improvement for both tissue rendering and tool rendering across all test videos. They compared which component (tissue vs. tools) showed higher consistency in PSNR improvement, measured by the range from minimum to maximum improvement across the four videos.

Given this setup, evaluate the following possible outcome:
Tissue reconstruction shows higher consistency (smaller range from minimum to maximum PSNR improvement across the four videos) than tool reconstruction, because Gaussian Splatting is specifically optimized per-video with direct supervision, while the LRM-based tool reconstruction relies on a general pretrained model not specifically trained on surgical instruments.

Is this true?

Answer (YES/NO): NO